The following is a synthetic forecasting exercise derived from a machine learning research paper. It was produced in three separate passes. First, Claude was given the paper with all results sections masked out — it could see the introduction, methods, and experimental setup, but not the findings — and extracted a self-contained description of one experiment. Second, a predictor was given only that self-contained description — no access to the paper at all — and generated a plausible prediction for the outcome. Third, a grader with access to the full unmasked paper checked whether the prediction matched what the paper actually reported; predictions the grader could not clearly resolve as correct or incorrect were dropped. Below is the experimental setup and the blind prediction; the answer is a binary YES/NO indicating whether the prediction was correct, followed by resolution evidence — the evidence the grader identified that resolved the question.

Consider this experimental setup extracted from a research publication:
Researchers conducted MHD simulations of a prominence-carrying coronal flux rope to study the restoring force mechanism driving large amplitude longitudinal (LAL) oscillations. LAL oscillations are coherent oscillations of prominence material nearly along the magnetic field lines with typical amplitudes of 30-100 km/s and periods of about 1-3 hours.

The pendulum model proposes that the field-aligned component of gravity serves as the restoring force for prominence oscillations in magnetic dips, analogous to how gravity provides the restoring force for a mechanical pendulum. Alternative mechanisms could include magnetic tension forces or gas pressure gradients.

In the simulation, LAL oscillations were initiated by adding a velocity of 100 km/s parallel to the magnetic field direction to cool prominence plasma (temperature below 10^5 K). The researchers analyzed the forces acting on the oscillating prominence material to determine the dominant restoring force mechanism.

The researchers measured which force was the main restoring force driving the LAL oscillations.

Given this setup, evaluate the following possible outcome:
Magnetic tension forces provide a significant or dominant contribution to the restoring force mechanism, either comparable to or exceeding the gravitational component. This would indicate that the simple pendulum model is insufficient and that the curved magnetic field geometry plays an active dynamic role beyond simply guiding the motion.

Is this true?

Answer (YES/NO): NO